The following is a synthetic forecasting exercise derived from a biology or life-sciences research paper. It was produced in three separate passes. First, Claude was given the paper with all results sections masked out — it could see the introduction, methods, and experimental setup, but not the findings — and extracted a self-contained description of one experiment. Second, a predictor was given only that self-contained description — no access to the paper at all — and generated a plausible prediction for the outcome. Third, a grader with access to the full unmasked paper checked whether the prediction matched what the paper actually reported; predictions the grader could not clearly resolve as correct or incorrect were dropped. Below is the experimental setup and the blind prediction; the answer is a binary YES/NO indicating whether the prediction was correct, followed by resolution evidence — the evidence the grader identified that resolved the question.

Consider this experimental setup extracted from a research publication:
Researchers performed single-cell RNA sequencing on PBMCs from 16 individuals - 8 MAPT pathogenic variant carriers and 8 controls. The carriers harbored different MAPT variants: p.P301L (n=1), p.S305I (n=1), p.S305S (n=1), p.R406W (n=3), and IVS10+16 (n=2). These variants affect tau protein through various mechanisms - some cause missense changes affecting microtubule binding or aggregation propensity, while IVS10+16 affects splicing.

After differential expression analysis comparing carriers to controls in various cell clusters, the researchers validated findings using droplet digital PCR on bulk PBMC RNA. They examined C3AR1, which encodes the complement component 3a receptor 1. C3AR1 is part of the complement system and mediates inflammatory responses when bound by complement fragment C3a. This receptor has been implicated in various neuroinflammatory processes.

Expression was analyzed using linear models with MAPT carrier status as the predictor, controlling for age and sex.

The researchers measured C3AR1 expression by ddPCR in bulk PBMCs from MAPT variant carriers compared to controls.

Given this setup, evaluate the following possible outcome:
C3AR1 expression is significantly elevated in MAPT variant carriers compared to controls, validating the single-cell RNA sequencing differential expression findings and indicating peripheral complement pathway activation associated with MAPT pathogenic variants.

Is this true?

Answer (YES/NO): NO